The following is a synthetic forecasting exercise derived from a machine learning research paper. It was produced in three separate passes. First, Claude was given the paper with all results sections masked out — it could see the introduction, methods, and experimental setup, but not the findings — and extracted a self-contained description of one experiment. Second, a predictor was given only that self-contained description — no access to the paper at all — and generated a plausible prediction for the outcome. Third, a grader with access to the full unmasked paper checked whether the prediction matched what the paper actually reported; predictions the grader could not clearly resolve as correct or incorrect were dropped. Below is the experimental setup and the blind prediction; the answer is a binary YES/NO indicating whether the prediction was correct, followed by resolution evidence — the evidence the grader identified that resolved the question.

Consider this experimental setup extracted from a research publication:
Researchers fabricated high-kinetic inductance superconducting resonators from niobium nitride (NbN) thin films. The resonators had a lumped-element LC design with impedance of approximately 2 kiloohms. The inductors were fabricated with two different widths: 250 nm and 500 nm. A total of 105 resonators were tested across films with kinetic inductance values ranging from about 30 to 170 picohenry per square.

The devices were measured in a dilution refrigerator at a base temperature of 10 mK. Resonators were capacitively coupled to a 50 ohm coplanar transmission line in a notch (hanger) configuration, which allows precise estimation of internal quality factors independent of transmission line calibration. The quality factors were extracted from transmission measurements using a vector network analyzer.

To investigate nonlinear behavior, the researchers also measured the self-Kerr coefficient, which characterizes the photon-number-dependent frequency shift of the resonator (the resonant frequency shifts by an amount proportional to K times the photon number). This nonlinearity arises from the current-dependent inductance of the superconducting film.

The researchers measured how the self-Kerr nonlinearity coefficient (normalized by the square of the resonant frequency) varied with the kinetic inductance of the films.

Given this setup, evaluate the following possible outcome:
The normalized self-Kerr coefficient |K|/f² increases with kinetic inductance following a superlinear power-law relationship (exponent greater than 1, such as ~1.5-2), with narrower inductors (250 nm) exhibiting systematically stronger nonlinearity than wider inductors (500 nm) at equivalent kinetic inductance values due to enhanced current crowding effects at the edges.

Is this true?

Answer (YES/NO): NO